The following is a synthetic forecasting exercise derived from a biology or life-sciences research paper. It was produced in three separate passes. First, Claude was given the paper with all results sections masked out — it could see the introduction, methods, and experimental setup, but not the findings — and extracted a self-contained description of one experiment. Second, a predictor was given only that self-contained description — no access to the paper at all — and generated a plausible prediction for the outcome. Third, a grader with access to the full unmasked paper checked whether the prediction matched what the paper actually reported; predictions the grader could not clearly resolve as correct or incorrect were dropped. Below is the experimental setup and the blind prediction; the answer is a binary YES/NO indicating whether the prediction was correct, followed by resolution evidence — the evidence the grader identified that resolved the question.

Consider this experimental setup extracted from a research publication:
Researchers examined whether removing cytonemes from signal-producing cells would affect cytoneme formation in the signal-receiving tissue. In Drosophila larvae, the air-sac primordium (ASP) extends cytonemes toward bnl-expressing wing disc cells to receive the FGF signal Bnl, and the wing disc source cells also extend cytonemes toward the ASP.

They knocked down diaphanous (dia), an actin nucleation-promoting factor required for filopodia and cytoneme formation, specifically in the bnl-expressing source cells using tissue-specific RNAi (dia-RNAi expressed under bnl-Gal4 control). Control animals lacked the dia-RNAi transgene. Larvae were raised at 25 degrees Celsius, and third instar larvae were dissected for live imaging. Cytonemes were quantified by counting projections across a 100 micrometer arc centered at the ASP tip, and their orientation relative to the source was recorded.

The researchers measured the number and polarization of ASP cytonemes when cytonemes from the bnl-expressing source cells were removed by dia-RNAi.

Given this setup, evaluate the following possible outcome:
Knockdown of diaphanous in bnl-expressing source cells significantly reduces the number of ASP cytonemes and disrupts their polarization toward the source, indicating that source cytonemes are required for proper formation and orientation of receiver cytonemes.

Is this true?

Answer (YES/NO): YES